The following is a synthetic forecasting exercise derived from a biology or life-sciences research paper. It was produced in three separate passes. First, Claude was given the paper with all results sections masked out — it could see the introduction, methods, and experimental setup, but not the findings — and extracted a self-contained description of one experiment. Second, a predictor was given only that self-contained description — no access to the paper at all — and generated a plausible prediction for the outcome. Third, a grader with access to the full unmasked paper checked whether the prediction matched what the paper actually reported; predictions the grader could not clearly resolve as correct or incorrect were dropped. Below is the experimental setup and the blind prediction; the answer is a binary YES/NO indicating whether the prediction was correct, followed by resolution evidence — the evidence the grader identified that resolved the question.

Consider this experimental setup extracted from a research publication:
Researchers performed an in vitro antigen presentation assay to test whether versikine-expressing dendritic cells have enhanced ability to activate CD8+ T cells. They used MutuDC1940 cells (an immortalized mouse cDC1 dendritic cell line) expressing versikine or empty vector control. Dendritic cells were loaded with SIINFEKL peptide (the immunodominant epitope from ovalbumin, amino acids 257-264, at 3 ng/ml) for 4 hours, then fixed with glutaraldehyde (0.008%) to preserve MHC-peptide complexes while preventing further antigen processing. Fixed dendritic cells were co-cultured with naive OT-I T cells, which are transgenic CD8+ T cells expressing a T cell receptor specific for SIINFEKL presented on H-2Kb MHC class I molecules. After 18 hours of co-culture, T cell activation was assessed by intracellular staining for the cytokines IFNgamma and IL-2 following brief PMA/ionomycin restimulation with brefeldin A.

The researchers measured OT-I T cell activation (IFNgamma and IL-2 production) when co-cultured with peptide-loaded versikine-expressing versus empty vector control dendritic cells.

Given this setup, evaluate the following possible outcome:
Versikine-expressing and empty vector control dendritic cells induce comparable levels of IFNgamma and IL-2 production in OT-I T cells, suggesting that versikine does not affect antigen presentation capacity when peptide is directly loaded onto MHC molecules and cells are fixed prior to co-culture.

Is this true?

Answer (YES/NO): NO